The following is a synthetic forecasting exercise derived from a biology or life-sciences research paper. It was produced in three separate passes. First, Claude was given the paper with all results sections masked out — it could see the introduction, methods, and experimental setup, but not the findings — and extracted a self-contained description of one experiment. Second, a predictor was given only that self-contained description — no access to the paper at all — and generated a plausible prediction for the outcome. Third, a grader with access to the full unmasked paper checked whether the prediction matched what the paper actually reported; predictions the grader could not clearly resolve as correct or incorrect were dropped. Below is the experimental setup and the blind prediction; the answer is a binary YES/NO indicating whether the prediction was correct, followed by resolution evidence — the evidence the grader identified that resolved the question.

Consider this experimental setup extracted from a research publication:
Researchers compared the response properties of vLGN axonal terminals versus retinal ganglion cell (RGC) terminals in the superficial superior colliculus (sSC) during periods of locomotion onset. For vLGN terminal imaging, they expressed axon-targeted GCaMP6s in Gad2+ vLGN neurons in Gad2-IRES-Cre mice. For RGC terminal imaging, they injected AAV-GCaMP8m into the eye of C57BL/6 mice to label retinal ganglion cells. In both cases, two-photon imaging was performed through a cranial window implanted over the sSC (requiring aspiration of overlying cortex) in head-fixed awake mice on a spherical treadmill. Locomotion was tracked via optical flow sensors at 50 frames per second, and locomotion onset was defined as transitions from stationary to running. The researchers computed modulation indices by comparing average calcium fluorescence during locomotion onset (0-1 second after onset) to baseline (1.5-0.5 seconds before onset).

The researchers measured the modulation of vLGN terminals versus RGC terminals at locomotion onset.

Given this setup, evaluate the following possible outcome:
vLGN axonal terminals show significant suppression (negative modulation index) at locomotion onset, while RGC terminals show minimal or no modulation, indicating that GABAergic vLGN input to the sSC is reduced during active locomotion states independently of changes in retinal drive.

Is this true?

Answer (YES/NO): NO